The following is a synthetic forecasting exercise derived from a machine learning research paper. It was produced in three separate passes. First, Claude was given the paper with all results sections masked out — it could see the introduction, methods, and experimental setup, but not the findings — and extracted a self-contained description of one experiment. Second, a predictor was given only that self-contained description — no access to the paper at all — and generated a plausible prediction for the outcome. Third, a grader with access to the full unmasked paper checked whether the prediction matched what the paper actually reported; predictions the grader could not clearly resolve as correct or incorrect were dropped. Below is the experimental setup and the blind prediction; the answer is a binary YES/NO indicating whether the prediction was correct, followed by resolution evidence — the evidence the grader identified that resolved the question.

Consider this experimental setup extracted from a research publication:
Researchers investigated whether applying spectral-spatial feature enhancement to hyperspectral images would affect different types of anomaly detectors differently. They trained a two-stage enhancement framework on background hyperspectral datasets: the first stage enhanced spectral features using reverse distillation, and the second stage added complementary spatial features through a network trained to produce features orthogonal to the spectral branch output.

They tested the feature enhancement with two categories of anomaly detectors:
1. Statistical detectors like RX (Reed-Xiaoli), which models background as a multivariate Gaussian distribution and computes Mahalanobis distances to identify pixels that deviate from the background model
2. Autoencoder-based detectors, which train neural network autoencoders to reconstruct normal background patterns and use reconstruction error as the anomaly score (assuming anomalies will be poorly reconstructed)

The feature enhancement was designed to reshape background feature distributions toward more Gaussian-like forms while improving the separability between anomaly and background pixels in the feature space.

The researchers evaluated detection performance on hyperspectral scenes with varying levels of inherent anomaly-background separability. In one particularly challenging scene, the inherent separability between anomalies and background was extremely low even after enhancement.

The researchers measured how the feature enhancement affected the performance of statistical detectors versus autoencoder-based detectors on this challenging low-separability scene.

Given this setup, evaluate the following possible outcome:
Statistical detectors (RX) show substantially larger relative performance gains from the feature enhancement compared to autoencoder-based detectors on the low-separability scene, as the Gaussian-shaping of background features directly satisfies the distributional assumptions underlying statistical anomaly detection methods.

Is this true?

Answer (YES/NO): YES